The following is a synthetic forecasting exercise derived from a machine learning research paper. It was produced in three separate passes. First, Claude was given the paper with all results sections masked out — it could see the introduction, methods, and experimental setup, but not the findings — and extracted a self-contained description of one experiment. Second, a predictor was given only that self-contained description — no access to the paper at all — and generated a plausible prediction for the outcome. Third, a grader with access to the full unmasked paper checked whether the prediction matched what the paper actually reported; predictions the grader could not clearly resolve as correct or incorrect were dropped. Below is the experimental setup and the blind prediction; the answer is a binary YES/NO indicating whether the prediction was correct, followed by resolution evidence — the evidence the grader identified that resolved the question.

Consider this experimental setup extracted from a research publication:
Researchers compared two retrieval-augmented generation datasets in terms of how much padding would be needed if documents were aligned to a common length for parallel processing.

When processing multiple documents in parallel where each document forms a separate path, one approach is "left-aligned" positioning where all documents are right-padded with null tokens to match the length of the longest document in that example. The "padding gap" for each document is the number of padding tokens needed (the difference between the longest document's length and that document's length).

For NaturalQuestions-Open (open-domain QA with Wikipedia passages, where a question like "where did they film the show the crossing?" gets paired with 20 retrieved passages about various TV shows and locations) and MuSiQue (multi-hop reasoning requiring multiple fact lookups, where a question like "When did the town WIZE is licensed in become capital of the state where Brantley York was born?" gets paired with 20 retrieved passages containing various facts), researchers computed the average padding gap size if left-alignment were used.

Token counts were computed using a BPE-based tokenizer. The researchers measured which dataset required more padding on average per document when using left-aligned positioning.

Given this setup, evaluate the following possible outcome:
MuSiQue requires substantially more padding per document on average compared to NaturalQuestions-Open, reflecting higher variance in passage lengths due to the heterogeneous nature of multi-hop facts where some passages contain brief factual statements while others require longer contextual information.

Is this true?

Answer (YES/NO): YES